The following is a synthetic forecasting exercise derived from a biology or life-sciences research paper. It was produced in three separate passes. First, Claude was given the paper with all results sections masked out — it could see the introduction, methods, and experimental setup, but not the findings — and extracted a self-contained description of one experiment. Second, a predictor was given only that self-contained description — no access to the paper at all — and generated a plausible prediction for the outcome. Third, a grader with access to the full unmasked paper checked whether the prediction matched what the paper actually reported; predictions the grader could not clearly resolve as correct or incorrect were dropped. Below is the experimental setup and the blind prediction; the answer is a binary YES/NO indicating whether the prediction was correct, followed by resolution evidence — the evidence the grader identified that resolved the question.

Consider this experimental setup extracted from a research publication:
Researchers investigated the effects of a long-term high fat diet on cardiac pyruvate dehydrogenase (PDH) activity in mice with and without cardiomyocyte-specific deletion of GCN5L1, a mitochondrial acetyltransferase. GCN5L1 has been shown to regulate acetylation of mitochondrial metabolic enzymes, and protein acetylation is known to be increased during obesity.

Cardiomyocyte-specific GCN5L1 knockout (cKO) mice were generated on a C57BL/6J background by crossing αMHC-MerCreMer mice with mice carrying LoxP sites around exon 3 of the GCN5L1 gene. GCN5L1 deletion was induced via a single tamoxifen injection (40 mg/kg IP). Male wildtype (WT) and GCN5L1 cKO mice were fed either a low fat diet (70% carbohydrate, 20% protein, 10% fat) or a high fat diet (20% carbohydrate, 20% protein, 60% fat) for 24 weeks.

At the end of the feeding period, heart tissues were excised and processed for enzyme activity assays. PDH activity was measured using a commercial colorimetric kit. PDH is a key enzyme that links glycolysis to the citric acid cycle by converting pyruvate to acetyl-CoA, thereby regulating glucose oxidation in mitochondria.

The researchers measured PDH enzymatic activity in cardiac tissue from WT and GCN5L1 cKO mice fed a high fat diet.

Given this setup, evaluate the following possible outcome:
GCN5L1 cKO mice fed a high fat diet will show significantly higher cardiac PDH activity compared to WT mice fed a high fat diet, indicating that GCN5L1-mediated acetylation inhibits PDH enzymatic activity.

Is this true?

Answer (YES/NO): NO